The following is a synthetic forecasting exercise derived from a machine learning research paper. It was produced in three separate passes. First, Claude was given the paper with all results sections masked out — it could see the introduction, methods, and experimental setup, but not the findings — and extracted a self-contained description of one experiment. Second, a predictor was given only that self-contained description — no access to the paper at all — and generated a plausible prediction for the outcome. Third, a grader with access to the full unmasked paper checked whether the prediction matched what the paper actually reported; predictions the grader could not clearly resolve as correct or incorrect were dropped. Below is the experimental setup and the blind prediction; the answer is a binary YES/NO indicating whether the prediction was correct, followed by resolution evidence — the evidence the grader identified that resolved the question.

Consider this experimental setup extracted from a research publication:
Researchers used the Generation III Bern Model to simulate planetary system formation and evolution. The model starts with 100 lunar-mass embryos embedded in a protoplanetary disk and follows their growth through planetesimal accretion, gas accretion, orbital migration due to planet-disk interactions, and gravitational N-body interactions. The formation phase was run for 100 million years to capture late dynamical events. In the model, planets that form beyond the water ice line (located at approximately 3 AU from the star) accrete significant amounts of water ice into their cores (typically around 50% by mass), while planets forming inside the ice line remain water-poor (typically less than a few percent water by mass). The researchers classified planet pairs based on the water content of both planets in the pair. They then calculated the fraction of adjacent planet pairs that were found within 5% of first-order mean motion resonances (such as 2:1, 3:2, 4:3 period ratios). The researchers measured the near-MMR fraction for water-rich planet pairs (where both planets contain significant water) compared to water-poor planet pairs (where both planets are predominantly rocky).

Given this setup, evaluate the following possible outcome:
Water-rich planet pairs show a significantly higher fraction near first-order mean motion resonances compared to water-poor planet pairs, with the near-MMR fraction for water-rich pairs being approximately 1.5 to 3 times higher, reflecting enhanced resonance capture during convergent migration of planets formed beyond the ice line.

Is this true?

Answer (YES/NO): YES